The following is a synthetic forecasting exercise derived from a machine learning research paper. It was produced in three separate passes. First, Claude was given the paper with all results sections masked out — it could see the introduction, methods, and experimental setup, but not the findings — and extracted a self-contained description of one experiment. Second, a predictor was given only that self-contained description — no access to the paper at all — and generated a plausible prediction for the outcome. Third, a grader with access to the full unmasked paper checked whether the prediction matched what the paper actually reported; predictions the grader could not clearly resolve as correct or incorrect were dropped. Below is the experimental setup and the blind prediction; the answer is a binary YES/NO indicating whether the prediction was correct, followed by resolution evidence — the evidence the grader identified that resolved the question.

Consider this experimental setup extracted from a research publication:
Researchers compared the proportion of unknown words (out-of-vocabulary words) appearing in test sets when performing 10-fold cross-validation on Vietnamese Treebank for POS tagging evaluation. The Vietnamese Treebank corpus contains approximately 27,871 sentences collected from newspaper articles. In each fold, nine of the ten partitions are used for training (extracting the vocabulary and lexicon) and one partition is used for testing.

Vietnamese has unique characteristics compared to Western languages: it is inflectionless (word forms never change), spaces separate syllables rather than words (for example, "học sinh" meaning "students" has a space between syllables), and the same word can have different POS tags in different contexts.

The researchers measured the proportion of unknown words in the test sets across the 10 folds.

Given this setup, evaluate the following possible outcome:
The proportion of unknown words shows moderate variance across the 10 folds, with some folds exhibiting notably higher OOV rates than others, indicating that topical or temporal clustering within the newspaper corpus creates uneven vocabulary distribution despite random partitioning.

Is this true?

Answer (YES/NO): NO